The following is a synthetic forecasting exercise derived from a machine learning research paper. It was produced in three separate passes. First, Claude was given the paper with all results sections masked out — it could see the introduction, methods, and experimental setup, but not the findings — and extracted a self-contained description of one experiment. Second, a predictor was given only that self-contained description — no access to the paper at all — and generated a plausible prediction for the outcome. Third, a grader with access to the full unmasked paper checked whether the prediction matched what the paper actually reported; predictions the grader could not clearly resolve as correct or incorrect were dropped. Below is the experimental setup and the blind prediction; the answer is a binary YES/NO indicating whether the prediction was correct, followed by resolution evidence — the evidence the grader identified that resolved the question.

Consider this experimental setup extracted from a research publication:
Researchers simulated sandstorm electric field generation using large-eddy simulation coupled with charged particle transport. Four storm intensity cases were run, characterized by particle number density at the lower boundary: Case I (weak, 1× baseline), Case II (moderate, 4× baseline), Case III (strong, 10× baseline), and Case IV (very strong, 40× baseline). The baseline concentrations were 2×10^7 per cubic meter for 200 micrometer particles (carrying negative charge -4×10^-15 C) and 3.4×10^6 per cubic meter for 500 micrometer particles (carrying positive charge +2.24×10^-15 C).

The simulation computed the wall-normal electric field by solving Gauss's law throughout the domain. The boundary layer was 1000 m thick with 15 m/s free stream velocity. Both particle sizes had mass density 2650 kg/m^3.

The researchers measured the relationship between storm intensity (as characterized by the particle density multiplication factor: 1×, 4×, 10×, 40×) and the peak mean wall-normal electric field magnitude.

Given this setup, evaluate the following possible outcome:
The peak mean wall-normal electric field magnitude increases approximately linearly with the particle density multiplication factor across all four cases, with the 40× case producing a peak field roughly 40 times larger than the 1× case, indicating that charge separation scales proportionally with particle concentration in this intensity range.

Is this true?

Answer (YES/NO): NO